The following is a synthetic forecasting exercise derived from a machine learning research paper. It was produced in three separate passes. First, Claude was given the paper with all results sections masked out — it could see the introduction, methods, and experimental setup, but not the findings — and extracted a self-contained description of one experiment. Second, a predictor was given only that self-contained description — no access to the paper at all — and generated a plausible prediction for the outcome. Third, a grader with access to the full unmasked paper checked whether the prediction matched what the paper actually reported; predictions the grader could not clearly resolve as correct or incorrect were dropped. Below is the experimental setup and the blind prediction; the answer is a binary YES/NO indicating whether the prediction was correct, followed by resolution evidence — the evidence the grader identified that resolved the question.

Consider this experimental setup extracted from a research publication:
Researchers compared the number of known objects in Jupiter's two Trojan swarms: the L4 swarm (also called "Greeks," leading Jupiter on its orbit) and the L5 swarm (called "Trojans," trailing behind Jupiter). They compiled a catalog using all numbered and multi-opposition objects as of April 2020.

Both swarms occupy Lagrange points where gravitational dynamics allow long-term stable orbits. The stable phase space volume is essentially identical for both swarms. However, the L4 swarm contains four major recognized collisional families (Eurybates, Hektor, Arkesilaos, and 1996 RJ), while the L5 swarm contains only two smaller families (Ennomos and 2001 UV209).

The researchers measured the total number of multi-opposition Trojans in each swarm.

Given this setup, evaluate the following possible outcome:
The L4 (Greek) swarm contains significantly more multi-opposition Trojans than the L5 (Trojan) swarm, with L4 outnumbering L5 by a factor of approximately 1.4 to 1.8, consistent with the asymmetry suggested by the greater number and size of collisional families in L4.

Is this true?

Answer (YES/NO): YES